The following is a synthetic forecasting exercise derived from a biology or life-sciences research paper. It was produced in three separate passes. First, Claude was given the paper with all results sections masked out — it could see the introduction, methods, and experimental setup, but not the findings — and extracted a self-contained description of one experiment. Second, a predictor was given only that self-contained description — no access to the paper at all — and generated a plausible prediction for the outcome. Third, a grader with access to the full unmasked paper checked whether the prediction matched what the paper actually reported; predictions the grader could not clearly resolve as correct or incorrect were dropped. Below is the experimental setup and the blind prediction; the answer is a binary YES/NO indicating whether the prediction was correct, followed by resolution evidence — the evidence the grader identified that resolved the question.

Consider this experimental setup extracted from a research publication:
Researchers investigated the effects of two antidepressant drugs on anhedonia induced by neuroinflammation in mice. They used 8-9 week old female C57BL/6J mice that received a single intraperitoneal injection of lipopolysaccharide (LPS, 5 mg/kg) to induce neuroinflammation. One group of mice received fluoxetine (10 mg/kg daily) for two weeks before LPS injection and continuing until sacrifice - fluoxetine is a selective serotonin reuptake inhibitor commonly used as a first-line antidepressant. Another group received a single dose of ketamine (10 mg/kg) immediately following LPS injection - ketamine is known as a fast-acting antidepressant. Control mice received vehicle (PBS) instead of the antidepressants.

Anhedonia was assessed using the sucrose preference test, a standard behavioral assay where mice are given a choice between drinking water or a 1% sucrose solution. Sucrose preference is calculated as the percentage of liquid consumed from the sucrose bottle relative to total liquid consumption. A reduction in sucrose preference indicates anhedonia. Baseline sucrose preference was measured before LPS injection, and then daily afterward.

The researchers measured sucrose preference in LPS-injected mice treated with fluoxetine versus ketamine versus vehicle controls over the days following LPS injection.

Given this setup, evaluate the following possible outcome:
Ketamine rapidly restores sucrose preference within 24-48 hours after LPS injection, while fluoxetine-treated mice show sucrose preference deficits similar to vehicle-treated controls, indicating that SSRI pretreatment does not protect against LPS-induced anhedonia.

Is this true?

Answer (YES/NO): YES